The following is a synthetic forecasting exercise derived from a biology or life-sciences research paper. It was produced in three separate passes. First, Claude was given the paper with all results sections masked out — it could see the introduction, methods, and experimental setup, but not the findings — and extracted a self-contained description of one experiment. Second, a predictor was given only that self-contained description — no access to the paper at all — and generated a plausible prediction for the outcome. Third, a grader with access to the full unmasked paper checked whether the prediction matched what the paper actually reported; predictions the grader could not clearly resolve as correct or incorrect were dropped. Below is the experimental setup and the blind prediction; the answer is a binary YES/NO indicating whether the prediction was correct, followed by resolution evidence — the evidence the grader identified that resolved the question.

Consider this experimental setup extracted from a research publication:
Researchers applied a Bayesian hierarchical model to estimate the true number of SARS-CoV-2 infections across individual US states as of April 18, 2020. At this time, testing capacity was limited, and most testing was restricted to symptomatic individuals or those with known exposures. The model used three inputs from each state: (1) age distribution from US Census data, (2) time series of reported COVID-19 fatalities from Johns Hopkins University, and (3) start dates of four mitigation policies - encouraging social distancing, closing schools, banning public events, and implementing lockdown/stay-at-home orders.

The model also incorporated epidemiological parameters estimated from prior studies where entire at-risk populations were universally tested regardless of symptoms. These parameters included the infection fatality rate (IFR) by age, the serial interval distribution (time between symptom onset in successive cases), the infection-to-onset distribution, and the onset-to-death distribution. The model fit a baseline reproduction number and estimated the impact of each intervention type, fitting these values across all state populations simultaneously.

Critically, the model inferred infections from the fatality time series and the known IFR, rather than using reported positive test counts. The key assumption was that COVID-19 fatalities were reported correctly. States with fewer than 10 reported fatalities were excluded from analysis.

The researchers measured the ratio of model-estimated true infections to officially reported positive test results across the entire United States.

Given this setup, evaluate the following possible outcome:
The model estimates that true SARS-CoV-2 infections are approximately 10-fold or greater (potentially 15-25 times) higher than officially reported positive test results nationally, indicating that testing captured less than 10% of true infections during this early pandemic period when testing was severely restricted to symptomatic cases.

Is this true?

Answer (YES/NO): YES